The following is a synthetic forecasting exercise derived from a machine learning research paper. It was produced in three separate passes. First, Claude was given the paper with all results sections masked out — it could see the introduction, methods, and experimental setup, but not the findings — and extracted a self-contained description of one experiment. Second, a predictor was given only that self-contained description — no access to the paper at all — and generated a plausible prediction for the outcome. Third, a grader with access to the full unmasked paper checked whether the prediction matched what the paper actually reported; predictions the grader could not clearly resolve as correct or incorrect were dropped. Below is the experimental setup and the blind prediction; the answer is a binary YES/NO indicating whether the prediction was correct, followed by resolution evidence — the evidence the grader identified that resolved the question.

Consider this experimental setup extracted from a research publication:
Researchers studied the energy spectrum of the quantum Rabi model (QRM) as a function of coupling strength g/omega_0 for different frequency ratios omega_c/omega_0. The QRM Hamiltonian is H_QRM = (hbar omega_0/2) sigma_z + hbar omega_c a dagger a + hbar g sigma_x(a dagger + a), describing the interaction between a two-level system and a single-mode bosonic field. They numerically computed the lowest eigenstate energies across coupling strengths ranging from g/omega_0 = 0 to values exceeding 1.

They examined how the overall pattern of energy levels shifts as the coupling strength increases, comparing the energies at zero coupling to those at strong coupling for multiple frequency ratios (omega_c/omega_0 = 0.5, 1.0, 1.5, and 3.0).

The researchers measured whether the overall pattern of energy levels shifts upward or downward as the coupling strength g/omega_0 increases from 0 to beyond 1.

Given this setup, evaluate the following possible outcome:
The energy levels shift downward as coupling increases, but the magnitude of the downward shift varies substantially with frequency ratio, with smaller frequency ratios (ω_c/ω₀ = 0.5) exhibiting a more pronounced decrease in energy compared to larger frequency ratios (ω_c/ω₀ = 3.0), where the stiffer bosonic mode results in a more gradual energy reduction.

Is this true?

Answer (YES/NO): YES